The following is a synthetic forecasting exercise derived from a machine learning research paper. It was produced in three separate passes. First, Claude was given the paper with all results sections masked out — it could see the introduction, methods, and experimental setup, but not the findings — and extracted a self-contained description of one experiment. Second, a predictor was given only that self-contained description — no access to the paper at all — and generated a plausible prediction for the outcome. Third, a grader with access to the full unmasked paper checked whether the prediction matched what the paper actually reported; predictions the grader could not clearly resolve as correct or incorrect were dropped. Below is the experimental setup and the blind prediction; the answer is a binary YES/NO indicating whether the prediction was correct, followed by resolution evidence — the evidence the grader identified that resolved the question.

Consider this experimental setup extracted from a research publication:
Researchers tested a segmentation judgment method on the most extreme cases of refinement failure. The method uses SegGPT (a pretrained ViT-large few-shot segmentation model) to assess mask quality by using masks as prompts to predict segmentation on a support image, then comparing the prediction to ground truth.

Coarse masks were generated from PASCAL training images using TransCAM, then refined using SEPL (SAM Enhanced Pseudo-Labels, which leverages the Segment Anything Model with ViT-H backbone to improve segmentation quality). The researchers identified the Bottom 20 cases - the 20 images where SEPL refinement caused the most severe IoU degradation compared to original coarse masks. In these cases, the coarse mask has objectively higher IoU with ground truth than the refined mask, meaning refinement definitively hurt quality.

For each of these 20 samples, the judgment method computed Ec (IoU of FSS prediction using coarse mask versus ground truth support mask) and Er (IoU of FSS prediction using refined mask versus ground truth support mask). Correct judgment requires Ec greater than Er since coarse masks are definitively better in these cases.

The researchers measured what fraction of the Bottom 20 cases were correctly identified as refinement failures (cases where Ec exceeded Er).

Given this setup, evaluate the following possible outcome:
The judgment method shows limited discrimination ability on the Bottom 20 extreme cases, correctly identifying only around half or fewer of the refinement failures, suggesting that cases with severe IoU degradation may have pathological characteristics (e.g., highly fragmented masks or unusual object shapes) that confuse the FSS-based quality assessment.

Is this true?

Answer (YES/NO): NO